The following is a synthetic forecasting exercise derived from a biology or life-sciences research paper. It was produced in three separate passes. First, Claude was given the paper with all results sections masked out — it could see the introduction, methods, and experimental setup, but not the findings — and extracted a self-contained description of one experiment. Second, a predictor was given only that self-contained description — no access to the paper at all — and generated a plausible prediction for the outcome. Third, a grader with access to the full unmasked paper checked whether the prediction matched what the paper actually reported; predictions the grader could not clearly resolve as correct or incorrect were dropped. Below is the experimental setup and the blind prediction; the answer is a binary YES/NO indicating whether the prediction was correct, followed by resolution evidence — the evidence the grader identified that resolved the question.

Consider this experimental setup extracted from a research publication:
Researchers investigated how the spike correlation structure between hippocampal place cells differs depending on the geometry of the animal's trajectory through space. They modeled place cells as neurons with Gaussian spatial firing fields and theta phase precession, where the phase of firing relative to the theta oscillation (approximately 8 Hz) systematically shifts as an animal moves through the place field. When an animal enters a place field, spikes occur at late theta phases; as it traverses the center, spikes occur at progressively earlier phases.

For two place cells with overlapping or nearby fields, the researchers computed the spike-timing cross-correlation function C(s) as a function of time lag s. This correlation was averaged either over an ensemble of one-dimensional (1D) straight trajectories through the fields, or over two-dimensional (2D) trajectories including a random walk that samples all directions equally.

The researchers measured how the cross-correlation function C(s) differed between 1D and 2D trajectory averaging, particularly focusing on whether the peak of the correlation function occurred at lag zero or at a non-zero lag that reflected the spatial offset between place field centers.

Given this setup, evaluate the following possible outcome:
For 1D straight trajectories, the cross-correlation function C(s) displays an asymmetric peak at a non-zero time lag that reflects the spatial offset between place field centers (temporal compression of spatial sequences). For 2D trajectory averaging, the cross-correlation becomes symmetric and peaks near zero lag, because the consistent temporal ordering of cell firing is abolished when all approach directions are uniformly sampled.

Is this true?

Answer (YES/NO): YES